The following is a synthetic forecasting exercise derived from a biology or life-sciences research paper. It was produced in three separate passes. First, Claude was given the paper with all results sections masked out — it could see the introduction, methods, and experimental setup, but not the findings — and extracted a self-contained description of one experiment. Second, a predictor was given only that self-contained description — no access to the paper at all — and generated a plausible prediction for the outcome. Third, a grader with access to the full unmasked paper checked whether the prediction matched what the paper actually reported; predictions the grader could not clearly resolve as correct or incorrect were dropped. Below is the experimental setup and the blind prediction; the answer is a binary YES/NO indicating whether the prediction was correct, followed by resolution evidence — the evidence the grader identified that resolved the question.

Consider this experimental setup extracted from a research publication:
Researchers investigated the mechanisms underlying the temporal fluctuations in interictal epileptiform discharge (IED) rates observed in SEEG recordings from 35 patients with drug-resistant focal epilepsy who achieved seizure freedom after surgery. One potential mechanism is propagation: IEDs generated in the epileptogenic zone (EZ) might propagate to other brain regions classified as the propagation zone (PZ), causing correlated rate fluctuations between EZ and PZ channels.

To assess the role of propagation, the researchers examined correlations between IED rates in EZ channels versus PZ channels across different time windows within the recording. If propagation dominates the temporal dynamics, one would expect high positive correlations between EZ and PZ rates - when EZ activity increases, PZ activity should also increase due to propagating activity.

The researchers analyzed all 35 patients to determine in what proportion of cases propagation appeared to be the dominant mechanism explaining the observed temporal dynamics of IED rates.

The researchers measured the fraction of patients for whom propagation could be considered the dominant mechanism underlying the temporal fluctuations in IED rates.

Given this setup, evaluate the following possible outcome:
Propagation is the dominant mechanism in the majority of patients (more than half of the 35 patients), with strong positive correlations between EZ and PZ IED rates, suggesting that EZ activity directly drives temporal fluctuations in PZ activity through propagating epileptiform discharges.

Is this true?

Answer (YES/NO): NO